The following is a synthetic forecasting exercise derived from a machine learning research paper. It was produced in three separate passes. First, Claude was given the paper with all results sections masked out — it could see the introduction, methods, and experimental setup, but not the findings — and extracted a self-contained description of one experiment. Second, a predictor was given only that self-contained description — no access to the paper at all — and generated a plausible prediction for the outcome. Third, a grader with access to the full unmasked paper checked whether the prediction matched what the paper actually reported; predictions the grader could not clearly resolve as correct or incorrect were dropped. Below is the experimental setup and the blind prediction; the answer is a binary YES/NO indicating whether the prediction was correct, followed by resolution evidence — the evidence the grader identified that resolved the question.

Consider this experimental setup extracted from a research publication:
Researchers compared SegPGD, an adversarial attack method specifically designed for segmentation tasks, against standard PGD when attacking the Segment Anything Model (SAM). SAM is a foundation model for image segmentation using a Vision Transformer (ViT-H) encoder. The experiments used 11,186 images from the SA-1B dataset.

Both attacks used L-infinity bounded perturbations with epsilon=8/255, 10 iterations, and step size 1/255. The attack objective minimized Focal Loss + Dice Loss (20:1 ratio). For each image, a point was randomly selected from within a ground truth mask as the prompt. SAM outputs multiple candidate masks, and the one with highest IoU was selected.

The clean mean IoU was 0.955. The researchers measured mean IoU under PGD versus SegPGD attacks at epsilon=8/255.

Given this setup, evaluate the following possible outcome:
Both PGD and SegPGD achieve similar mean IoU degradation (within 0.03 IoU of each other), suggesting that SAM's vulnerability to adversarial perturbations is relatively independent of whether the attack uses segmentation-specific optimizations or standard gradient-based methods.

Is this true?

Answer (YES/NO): NO